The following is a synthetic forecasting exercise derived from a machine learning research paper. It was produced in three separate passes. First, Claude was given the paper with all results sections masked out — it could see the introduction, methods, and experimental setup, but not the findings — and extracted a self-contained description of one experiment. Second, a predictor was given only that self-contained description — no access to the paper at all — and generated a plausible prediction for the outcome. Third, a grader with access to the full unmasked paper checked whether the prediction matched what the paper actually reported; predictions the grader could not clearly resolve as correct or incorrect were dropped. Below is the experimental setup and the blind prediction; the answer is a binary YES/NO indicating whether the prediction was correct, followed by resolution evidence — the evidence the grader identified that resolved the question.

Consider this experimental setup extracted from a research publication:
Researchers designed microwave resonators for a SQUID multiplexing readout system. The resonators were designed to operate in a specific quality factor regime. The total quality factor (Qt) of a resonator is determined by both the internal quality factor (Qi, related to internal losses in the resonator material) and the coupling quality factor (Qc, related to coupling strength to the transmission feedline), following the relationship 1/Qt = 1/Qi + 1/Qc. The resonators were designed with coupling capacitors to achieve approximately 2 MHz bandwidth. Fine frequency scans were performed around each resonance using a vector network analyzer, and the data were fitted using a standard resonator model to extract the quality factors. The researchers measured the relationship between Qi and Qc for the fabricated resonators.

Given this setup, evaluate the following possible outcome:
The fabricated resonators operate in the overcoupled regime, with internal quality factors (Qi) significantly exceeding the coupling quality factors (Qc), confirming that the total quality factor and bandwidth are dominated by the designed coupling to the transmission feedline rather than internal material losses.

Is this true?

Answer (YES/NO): YES